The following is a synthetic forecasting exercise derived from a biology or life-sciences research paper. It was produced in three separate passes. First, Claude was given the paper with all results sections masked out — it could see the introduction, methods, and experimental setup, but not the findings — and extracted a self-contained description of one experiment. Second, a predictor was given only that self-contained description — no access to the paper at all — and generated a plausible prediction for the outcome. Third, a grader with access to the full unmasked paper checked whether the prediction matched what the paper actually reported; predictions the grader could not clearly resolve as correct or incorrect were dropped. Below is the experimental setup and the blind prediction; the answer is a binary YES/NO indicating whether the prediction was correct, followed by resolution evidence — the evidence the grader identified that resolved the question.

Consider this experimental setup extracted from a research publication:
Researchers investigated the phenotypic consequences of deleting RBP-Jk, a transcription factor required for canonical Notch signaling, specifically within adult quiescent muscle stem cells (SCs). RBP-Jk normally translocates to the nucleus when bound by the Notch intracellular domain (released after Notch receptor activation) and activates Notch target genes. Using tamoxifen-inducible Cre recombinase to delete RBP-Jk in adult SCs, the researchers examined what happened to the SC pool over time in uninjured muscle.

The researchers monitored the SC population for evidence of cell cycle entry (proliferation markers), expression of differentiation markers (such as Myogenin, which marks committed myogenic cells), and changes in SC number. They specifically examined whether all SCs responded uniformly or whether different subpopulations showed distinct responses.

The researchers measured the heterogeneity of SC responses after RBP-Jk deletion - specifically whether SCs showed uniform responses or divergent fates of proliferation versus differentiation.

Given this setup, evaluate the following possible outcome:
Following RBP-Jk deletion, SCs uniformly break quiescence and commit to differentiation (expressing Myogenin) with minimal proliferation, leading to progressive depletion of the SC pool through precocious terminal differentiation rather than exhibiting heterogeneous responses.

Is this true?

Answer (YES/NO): NO